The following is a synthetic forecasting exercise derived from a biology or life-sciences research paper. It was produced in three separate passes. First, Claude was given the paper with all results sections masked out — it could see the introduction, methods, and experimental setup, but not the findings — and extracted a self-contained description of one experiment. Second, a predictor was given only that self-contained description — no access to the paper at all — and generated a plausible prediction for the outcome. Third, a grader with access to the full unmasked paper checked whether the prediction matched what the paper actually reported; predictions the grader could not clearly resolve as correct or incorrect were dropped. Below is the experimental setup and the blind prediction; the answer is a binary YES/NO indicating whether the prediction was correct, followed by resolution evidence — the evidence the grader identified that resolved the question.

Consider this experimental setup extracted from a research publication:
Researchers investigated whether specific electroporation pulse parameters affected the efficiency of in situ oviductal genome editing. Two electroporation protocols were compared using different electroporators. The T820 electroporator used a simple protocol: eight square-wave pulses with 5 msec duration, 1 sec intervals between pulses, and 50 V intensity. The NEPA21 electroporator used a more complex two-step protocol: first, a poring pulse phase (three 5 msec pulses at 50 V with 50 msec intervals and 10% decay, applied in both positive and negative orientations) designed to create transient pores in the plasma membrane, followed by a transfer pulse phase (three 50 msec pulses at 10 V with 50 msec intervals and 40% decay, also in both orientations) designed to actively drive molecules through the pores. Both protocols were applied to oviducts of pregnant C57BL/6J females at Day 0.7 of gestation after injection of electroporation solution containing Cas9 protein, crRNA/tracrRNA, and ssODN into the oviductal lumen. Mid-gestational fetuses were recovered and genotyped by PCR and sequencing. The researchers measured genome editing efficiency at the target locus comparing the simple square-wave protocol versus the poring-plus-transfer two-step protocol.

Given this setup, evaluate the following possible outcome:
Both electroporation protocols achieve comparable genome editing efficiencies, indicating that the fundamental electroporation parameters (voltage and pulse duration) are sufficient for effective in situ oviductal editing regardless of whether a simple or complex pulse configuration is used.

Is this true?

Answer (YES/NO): YES